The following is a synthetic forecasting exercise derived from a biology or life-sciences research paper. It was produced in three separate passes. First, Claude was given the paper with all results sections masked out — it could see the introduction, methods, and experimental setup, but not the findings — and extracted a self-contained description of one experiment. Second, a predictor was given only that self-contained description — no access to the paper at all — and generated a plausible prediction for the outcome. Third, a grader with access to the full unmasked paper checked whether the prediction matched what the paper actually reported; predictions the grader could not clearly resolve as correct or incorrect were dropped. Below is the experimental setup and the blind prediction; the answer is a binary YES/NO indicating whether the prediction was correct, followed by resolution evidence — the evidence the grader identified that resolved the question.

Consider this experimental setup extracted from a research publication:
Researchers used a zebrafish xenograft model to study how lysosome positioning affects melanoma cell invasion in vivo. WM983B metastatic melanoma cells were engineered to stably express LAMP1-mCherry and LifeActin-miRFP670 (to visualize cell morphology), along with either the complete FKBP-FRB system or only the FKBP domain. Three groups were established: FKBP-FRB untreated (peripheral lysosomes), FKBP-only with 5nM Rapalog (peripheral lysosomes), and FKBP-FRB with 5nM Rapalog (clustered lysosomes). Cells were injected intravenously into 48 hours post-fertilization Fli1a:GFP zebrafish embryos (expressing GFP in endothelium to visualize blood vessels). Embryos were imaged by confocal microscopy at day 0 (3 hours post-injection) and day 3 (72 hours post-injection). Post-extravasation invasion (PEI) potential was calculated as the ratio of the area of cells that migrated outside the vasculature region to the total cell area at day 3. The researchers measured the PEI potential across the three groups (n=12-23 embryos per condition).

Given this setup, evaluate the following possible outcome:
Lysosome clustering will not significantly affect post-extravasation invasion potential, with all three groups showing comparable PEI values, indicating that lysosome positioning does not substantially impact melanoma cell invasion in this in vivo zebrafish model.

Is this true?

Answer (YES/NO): NO